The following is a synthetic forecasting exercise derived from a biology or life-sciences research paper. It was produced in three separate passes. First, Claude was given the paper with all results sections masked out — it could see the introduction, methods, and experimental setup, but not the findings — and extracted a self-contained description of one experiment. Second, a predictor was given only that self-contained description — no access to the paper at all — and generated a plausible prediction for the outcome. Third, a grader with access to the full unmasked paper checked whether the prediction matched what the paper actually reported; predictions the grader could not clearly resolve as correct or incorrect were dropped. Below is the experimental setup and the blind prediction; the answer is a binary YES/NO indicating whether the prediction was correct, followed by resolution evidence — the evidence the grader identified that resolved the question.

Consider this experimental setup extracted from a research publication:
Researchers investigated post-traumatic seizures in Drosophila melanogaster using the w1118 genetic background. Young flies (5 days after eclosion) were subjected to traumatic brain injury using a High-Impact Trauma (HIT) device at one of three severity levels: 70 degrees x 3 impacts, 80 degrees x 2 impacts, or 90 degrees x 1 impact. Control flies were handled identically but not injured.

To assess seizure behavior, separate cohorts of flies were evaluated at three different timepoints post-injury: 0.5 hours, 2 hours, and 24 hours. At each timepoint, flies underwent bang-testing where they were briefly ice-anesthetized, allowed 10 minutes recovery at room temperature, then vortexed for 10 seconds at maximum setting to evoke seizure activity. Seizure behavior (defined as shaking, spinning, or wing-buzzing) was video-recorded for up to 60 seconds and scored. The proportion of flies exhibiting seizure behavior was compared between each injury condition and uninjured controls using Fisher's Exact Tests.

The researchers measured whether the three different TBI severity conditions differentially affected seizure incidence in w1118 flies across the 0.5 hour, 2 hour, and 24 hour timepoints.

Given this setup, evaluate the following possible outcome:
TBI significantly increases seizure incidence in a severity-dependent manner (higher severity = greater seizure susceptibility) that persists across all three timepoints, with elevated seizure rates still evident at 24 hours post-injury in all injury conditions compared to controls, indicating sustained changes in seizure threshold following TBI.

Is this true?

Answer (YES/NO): NO